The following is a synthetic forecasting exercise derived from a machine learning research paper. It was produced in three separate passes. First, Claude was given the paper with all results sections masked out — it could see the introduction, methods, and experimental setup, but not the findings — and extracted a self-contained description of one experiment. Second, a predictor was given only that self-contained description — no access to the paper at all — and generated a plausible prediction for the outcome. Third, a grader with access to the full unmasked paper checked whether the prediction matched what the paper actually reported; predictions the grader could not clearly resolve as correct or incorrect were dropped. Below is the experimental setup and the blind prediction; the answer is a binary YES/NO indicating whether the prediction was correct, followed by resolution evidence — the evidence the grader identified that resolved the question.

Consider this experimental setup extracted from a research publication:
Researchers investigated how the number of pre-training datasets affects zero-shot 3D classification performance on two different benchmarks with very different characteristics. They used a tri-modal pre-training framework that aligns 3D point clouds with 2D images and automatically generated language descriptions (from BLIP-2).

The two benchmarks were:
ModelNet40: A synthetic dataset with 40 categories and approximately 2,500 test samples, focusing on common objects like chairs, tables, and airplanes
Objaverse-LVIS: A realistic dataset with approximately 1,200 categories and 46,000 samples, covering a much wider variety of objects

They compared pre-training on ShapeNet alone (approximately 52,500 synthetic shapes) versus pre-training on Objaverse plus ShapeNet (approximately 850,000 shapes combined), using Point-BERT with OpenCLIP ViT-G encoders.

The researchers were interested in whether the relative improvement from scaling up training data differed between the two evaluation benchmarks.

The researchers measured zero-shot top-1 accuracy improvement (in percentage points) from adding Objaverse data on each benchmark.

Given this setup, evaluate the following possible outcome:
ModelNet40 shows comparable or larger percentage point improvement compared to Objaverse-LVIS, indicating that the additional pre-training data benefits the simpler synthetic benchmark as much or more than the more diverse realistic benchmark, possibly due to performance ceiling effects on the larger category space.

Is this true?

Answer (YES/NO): NO